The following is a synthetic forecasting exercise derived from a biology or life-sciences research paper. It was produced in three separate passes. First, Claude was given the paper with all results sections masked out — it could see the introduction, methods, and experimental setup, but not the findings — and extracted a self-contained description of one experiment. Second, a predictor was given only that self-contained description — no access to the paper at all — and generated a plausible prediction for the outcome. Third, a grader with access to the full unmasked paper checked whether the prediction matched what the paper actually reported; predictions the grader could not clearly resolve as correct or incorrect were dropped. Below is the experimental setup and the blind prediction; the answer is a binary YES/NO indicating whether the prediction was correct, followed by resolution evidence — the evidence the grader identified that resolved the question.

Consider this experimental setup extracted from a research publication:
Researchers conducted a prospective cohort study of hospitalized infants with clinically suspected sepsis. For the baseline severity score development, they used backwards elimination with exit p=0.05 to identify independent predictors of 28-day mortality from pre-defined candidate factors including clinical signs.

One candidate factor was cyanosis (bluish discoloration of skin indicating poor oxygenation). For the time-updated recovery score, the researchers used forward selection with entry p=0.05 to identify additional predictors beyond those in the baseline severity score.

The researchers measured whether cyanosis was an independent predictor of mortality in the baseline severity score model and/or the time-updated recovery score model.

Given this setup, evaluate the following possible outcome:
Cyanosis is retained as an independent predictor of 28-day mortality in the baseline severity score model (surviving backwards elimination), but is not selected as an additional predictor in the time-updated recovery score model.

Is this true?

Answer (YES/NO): NO